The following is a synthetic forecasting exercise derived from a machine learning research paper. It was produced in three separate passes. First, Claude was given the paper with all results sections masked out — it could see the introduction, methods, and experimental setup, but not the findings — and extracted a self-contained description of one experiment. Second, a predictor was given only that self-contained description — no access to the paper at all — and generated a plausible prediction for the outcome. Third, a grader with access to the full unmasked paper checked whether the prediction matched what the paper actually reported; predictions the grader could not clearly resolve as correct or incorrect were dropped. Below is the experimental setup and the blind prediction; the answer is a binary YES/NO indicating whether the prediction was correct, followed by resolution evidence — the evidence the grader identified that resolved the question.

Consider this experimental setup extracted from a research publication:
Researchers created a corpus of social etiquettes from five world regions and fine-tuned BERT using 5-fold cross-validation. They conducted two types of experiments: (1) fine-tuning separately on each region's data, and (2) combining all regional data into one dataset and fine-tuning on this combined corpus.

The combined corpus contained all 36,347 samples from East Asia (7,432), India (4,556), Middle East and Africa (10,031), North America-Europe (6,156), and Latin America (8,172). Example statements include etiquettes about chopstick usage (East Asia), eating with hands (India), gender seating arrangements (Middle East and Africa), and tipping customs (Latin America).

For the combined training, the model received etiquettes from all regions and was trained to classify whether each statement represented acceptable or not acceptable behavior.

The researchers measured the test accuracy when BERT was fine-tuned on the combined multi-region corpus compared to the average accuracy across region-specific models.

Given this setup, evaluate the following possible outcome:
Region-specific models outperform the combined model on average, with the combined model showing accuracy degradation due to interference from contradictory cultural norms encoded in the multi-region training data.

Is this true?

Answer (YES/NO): NO